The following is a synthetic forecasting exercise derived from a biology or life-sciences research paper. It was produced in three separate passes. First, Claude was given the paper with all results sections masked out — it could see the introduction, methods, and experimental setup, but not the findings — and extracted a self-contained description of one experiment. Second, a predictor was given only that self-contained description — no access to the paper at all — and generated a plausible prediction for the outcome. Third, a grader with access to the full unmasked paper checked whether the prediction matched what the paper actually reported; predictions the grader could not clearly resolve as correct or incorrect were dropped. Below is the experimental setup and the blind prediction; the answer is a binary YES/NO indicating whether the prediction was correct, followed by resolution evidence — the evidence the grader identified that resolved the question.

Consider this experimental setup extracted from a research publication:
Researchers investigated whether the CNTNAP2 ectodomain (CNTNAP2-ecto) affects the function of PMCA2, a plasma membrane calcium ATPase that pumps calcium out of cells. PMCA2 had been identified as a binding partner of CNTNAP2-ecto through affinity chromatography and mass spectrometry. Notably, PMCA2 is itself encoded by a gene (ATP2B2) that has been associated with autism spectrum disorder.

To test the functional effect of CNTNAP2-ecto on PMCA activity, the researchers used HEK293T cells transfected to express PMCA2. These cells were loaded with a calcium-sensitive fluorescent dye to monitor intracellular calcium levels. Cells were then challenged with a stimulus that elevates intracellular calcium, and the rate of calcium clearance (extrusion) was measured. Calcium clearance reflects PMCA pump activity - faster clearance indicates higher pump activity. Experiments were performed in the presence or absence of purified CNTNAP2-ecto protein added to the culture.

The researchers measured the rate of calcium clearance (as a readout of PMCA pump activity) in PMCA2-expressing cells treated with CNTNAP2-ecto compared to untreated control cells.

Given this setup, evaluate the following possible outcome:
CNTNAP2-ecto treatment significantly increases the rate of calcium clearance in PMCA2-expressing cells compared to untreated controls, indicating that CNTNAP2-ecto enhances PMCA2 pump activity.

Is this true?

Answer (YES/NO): YES